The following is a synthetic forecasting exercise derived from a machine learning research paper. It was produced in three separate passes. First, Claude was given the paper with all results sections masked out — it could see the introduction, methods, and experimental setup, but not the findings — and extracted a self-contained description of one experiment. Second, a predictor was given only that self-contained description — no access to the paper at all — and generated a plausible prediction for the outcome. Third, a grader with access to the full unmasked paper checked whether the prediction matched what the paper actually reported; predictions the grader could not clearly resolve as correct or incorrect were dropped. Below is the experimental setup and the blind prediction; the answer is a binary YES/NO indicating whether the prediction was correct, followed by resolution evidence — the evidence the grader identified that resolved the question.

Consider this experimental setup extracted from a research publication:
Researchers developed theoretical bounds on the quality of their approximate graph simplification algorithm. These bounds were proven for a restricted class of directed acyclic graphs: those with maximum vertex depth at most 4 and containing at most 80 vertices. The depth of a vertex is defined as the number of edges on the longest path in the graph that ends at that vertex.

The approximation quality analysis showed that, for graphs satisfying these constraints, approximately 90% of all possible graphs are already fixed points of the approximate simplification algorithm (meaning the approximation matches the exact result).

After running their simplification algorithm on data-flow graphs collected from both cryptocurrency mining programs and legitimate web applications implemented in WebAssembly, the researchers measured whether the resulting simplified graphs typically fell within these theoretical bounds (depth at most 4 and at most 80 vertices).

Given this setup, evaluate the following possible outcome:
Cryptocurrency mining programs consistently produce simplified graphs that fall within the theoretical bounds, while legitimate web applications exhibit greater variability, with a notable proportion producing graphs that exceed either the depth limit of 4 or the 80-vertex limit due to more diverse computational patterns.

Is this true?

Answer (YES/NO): NO